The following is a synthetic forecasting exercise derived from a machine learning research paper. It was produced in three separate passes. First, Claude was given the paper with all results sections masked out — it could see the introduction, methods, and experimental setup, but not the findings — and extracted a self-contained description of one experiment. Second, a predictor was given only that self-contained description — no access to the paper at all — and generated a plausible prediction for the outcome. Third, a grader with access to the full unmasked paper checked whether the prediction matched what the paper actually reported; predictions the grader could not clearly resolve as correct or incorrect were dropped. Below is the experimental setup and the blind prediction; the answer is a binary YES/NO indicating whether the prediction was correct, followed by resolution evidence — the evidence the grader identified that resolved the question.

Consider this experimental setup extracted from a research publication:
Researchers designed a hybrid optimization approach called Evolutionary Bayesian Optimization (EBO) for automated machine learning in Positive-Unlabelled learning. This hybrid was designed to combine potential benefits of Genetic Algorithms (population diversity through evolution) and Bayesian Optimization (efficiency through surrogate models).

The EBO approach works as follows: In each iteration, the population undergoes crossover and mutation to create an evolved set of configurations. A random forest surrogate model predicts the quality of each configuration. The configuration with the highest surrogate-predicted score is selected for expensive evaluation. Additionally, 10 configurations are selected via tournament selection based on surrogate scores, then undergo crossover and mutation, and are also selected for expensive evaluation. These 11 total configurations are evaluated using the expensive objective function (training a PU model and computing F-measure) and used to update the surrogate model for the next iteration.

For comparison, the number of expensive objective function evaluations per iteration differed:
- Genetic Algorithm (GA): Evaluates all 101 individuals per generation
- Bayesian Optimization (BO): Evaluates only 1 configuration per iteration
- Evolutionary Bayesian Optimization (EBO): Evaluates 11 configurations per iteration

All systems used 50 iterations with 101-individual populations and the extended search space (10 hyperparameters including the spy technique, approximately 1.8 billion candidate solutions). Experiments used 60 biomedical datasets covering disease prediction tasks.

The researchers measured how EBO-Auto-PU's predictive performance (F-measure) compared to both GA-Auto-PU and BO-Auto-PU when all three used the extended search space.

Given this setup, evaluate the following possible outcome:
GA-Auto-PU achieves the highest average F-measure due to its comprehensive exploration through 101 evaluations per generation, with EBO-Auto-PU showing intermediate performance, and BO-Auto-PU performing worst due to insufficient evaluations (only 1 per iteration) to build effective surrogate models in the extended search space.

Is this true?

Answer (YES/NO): NO